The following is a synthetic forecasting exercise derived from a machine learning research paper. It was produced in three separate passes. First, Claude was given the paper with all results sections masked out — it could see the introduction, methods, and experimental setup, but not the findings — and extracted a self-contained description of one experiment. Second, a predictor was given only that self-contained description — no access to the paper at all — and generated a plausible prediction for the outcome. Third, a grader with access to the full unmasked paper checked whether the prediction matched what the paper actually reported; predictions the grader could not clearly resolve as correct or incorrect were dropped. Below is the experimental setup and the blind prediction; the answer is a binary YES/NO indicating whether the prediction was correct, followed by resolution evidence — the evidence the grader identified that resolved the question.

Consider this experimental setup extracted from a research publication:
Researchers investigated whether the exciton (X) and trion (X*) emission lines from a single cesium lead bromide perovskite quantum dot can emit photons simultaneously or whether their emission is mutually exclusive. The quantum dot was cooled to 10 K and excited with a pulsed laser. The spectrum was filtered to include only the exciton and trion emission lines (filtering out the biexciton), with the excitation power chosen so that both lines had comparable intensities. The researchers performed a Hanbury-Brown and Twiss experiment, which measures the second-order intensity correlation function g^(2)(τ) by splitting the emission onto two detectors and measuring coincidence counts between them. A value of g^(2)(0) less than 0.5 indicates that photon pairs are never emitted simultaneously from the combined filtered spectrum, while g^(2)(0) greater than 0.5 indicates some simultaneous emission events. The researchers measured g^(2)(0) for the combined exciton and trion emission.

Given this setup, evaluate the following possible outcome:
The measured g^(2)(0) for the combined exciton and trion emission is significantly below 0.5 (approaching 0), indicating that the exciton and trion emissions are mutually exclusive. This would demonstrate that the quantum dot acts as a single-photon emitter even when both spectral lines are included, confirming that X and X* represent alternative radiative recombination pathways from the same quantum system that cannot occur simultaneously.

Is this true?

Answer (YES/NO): NO